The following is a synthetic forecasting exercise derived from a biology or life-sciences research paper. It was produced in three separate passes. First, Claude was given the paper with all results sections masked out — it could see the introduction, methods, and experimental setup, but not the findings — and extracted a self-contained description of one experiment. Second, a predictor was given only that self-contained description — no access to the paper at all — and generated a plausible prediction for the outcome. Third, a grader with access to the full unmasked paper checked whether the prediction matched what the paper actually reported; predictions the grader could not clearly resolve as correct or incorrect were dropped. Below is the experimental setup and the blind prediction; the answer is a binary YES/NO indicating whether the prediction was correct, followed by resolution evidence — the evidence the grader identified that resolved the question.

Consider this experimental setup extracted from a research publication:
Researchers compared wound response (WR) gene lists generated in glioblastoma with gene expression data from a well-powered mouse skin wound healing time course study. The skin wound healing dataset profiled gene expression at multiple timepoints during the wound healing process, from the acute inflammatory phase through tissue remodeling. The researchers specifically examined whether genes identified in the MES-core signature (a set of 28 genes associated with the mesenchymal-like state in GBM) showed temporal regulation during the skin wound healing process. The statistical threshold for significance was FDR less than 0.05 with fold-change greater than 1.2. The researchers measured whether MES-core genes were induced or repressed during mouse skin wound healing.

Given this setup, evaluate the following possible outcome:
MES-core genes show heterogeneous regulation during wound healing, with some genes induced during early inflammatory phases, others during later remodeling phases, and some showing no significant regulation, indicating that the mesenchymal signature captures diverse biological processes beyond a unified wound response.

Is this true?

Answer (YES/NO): NO